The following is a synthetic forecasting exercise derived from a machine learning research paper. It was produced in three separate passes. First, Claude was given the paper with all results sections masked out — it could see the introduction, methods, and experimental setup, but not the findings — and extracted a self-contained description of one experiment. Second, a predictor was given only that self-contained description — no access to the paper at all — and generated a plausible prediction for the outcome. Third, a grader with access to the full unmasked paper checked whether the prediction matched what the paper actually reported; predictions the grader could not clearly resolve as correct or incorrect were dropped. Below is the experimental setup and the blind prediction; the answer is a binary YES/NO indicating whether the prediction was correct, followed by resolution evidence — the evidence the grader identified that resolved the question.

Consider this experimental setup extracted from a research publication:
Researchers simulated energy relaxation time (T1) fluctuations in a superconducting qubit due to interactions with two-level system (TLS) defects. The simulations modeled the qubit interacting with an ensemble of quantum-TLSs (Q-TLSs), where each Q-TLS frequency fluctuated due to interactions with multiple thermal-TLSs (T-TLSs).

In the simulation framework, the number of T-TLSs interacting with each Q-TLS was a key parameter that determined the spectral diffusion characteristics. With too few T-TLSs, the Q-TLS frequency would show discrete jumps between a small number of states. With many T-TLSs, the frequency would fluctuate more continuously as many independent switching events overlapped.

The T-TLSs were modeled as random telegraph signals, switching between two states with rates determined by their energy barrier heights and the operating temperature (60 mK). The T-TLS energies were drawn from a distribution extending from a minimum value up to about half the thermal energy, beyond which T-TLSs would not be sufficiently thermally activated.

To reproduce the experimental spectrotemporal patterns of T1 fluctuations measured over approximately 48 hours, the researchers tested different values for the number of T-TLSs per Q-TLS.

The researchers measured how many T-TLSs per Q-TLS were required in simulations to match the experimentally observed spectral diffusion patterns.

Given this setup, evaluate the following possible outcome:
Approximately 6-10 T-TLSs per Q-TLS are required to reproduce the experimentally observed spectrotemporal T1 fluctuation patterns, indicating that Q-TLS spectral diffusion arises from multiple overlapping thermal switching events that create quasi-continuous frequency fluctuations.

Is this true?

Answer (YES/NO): YES